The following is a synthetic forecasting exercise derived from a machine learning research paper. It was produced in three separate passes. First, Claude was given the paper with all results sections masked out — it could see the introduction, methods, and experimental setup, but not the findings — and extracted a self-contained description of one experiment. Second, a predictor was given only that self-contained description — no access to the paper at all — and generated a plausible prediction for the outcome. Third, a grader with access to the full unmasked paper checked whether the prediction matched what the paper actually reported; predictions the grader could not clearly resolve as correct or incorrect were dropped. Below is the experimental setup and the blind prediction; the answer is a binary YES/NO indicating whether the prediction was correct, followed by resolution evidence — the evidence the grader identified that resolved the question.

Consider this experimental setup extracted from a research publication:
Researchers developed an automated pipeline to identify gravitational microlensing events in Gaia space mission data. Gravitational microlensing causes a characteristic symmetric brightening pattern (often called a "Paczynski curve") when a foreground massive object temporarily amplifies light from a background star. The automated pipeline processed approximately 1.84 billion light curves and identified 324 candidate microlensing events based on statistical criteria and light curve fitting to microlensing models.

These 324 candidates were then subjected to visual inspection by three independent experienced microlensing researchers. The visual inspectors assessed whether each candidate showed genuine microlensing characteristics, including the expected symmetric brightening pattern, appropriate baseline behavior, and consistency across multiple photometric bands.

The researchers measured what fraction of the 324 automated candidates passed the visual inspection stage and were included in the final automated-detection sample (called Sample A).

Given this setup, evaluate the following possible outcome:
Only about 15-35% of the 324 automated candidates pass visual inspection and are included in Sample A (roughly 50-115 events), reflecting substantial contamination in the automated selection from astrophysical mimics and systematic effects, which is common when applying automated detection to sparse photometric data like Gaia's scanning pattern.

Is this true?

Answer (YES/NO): NO